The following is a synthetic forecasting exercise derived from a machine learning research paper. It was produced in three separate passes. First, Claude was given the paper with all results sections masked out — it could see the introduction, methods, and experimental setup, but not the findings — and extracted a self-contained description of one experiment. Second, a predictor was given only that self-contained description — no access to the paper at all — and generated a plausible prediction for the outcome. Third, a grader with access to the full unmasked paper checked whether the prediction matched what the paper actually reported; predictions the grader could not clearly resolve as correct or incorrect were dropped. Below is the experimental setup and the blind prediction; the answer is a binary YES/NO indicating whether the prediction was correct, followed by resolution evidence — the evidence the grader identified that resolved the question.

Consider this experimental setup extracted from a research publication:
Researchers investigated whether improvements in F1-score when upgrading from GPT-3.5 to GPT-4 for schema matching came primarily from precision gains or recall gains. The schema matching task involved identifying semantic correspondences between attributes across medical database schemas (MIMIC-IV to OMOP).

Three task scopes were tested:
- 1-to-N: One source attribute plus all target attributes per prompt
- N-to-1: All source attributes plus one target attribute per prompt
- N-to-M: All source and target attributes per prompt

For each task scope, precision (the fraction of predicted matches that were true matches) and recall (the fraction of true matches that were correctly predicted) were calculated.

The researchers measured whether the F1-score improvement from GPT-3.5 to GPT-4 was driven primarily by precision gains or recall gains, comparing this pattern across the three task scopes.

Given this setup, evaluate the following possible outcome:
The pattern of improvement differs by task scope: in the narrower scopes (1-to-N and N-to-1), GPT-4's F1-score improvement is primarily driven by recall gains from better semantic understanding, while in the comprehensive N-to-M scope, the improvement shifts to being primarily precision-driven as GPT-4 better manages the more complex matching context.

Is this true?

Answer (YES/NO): NO